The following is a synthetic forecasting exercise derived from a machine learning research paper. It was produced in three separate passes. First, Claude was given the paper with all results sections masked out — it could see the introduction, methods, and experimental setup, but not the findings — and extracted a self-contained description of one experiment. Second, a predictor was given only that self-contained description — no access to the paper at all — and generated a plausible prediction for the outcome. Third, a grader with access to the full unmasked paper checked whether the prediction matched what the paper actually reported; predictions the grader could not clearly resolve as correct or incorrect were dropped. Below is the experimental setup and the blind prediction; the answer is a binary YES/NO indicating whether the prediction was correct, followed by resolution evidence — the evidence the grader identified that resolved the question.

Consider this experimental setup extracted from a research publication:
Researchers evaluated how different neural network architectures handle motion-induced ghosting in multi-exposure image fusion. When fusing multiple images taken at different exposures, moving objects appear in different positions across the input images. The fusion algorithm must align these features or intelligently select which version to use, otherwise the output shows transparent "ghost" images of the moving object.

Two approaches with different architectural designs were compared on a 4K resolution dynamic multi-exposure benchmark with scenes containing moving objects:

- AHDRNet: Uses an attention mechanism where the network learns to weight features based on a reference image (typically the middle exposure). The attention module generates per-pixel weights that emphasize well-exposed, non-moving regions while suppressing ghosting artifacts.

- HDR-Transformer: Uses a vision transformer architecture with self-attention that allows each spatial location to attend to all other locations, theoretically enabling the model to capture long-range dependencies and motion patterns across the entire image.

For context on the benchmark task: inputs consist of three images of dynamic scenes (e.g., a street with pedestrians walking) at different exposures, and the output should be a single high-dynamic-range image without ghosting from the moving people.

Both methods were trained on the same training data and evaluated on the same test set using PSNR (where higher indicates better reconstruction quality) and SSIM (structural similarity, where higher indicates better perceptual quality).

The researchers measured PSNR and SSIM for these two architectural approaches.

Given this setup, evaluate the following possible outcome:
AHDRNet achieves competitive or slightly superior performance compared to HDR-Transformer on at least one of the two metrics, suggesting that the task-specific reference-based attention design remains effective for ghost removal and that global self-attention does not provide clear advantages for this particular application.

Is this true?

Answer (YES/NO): YES